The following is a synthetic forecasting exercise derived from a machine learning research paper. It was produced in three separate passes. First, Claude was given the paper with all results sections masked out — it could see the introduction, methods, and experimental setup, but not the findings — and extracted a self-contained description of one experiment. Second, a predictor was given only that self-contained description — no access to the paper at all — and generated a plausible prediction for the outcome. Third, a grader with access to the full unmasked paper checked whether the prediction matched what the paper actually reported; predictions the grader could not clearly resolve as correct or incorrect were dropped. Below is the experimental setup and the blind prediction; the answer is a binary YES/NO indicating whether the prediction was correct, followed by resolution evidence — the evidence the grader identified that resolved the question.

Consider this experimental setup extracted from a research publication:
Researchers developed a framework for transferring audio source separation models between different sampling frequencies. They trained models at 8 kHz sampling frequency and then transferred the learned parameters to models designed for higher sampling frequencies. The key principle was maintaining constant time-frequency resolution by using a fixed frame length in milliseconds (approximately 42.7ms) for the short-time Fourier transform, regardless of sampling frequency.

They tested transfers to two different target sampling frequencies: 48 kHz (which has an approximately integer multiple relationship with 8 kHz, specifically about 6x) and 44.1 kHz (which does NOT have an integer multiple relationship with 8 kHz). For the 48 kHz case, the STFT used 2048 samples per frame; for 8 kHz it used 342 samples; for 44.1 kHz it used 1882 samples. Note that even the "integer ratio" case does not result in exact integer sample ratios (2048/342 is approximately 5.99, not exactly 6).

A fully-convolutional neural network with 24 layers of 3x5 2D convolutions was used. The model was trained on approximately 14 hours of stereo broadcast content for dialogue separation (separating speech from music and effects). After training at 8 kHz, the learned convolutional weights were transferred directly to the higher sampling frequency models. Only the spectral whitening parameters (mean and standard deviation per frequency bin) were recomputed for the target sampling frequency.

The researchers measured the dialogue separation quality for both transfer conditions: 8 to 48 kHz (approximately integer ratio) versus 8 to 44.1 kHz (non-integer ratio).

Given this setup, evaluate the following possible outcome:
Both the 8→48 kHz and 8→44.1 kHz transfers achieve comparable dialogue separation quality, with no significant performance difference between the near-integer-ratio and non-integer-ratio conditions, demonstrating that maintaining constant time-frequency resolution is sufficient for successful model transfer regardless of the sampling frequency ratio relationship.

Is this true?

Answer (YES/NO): YES